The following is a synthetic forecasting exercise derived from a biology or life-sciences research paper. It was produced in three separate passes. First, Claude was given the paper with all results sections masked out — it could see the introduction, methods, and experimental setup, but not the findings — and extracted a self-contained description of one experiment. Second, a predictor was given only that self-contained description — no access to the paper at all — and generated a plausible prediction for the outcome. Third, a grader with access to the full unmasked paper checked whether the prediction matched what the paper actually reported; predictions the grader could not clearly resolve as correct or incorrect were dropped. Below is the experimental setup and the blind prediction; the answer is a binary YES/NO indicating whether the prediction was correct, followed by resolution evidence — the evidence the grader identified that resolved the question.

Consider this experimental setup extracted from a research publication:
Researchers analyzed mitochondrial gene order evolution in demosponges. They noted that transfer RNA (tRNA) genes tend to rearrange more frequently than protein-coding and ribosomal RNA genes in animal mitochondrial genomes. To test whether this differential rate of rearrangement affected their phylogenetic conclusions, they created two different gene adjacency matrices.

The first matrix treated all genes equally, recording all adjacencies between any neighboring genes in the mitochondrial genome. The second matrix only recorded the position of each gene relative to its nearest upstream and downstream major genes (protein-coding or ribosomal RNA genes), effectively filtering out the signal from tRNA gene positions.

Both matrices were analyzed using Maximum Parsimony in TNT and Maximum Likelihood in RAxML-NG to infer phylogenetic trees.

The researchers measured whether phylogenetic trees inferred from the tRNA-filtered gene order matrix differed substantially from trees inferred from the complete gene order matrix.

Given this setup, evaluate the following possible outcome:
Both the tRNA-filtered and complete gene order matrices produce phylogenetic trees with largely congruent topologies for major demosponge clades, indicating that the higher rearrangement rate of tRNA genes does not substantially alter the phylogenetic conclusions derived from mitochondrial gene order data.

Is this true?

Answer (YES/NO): NO